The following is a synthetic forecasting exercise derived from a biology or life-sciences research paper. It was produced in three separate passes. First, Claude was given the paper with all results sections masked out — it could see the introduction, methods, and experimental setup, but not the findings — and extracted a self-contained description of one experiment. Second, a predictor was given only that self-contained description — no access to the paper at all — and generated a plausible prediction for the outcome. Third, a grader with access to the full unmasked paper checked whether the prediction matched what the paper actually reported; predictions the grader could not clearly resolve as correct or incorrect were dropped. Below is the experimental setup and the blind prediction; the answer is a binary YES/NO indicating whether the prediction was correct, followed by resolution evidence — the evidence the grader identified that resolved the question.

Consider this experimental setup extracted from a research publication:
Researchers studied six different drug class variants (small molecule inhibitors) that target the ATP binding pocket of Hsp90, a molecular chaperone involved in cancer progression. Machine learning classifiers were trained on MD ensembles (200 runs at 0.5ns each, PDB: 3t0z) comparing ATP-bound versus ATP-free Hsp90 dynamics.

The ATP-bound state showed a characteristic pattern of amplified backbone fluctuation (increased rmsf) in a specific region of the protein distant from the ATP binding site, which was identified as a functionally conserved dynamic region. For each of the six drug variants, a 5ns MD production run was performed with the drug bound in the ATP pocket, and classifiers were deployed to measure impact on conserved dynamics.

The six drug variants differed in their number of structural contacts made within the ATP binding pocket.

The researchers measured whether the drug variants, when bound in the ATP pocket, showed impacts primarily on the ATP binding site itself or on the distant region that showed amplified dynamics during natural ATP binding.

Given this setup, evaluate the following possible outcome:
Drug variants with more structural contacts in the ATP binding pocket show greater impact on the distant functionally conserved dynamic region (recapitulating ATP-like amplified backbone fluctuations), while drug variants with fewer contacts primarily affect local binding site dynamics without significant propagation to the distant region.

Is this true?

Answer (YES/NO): NO